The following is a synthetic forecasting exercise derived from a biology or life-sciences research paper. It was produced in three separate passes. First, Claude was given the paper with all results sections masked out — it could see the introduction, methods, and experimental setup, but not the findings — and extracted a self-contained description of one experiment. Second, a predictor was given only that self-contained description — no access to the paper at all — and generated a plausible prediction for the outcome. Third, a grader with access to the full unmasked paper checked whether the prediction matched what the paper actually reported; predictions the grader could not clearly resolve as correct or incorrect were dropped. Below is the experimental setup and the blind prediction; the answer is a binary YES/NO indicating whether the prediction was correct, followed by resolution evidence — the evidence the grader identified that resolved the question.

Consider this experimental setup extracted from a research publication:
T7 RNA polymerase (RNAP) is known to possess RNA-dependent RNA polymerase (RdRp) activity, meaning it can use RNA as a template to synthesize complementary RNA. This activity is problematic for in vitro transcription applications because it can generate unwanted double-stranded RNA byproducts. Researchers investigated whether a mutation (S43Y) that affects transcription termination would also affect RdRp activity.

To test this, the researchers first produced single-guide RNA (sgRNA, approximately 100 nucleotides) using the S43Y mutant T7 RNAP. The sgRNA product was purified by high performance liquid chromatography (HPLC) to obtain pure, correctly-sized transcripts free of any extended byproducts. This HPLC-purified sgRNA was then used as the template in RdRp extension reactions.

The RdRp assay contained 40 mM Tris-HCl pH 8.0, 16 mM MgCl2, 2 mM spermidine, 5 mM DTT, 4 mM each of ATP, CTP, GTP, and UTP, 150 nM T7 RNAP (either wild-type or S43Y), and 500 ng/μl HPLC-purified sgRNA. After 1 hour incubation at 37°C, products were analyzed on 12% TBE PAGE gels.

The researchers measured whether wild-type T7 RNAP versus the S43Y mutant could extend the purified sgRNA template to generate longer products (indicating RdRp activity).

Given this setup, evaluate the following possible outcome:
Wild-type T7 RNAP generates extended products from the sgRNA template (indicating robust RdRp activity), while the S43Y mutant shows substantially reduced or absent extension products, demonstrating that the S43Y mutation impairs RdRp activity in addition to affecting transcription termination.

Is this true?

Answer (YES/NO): YES